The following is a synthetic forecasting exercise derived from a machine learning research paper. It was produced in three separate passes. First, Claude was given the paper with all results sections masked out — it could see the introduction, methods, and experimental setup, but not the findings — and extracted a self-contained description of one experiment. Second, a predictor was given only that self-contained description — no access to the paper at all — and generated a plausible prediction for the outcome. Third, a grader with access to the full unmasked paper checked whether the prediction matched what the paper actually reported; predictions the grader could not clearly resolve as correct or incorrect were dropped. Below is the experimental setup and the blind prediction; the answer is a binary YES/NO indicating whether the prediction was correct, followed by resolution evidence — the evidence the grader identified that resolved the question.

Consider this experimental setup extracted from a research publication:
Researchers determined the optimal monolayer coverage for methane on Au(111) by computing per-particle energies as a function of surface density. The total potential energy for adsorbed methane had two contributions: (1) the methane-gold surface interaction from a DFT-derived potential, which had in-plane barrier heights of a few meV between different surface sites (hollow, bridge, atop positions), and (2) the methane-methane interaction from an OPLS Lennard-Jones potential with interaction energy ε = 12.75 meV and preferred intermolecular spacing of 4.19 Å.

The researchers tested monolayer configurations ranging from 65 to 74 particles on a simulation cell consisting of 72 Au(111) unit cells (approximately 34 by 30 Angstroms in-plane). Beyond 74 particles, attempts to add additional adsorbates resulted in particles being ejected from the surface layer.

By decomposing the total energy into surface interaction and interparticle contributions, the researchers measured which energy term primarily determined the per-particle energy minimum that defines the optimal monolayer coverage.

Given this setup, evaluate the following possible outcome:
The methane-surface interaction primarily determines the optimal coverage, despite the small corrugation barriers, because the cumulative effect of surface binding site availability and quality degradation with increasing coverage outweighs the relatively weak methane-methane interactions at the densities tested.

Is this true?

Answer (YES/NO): NO